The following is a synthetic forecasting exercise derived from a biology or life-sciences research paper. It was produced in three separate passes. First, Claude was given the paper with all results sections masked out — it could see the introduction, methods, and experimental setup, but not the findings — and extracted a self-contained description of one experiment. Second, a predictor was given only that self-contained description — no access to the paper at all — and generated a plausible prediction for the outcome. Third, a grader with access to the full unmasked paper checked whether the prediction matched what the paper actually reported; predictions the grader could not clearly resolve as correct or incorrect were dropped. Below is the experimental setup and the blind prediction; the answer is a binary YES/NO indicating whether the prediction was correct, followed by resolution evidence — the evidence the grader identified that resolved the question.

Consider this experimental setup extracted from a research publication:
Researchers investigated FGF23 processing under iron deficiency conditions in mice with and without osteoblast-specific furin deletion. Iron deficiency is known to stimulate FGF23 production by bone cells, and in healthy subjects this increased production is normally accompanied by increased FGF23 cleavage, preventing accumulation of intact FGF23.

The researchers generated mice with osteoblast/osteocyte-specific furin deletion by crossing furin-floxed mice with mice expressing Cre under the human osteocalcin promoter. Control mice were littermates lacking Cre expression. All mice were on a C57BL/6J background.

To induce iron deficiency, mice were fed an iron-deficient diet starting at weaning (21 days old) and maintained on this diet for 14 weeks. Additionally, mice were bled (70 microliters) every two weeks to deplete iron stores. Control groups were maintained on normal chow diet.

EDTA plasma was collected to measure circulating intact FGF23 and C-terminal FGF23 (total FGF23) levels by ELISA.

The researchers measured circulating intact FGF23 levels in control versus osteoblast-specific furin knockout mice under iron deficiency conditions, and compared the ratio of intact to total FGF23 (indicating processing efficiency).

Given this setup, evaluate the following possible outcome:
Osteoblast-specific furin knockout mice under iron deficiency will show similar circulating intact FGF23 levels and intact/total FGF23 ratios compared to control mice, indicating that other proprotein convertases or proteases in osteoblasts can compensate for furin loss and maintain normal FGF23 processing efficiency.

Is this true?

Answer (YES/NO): NO